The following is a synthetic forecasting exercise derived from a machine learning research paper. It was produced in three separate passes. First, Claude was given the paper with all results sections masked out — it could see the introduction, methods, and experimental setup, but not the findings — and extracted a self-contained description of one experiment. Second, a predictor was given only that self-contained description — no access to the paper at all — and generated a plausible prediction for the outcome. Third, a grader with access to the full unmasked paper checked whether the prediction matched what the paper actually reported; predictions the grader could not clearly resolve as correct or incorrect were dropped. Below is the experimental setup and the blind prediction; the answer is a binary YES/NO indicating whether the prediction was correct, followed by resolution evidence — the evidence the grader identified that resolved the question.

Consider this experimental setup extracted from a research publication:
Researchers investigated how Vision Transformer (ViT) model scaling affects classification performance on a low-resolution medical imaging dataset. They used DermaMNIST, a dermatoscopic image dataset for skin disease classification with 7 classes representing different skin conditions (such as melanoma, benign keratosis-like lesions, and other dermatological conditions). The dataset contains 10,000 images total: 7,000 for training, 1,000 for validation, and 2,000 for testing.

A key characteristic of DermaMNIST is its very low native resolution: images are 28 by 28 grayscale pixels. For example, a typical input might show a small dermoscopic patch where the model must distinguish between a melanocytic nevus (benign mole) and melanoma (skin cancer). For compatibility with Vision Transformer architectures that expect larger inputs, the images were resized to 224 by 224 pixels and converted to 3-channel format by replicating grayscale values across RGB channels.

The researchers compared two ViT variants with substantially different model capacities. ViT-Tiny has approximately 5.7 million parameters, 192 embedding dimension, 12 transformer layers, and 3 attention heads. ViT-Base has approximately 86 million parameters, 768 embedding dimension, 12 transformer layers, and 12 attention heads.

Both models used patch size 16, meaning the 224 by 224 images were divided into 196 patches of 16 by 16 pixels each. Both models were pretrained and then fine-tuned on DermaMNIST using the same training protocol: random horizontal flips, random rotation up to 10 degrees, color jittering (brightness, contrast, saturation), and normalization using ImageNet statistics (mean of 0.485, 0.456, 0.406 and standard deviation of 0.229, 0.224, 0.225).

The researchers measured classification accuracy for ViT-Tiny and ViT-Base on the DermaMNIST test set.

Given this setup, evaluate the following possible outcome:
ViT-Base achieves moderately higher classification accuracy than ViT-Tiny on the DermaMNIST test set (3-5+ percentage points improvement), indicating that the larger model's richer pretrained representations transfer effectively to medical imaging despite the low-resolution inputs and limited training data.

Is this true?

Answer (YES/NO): NO